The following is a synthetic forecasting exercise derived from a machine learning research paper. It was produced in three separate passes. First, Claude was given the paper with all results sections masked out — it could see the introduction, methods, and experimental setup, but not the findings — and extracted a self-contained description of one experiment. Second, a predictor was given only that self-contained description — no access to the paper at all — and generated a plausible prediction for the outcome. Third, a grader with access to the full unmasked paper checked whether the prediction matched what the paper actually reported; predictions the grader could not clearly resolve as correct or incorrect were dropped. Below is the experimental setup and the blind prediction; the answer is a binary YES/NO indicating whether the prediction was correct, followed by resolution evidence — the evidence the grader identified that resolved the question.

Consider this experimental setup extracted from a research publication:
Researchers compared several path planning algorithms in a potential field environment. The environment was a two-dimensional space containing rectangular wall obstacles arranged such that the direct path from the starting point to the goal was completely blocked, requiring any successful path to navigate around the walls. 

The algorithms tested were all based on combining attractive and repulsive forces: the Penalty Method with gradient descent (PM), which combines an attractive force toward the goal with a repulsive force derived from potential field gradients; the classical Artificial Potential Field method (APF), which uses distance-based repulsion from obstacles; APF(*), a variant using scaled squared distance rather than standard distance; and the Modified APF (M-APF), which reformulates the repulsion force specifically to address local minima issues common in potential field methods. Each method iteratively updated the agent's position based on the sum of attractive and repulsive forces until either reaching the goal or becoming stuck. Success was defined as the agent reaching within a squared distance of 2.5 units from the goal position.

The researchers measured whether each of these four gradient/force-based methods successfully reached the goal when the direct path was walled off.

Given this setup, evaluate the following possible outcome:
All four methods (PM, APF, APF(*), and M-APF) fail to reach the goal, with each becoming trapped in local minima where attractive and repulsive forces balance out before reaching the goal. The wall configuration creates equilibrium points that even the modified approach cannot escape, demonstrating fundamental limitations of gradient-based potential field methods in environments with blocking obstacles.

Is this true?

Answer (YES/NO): YES